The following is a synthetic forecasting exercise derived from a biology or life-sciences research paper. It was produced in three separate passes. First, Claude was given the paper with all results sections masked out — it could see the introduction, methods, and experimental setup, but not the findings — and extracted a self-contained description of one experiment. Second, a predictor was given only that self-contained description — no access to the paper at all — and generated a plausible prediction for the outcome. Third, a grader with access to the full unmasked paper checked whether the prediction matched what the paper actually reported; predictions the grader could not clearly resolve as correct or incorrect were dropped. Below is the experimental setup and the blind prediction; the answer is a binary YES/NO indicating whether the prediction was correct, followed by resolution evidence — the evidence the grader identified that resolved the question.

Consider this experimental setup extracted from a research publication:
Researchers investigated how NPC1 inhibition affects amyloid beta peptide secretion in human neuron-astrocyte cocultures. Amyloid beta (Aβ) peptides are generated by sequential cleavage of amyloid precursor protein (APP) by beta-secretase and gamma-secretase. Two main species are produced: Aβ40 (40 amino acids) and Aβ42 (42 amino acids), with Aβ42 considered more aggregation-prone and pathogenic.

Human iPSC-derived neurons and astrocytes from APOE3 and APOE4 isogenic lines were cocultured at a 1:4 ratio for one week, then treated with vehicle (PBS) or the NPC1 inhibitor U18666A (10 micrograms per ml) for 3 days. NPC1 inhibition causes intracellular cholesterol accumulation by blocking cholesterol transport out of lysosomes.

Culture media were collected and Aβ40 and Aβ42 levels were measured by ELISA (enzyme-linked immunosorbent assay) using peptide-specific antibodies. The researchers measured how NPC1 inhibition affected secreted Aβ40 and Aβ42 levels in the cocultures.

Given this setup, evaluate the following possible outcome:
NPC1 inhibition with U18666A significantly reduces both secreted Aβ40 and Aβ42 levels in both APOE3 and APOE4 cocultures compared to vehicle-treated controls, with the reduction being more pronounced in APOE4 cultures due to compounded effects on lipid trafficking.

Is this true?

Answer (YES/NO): NO